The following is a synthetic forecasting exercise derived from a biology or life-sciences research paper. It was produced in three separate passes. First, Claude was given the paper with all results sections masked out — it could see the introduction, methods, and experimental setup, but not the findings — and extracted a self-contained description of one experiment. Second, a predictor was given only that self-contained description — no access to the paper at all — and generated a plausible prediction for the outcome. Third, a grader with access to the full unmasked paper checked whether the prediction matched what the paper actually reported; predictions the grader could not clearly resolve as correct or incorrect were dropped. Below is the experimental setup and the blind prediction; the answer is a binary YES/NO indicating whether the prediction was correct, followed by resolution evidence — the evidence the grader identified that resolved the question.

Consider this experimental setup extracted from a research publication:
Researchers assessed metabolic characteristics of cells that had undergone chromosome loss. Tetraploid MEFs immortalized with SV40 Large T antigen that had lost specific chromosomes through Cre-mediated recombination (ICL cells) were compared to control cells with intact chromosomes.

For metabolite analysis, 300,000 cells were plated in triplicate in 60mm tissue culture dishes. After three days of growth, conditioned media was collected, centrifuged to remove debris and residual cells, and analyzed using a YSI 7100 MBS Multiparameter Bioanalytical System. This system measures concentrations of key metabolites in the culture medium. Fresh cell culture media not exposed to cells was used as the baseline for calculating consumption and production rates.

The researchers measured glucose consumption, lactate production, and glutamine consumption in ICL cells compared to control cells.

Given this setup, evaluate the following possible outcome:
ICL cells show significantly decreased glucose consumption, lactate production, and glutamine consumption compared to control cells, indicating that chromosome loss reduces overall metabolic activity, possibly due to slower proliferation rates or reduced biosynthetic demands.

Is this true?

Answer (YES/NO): NO